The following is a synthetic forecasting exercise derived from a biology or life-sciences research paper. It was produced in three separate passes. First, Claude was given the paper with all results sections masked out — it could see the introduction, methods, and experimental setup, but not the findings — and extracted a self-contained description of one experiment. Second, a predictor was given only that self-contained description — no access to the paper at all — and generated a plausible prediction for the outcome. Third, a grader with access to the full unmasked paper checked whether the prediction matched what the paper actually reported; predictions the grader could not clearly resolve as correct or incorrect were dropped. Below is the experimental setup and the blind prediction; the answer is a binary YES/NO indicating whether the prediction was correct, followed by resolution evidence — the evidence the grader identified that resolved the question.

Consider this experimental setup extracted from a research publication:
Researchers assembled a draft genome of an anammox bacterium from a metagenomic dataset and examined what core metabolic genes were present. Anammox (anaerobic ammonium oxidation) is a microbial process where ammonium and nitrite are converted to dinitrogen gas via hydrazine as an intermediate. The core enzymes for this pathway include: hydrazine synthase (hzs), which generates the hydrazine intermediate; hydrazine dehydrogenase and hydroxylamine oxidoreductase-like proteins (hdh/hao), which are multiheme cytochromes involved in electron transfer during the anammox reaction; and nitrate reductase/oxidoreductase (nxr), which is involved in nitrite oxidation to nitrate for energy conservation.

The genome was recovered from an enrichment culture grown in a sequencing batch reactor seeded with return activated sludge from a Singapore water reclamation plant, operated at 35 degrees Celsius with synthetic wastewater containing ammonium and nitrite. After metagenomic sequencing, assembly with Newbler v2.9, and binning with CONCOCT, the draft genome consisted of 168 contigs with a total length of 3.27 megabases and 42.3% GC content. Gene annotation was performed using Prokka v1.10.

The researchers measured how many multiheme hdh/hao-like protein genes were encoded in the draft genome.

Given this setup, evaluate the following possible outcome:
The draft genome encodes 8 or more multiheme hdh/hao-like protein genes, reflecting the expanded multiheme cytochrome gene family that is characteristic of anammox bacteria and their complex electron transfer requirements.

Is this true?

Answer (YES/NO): YES